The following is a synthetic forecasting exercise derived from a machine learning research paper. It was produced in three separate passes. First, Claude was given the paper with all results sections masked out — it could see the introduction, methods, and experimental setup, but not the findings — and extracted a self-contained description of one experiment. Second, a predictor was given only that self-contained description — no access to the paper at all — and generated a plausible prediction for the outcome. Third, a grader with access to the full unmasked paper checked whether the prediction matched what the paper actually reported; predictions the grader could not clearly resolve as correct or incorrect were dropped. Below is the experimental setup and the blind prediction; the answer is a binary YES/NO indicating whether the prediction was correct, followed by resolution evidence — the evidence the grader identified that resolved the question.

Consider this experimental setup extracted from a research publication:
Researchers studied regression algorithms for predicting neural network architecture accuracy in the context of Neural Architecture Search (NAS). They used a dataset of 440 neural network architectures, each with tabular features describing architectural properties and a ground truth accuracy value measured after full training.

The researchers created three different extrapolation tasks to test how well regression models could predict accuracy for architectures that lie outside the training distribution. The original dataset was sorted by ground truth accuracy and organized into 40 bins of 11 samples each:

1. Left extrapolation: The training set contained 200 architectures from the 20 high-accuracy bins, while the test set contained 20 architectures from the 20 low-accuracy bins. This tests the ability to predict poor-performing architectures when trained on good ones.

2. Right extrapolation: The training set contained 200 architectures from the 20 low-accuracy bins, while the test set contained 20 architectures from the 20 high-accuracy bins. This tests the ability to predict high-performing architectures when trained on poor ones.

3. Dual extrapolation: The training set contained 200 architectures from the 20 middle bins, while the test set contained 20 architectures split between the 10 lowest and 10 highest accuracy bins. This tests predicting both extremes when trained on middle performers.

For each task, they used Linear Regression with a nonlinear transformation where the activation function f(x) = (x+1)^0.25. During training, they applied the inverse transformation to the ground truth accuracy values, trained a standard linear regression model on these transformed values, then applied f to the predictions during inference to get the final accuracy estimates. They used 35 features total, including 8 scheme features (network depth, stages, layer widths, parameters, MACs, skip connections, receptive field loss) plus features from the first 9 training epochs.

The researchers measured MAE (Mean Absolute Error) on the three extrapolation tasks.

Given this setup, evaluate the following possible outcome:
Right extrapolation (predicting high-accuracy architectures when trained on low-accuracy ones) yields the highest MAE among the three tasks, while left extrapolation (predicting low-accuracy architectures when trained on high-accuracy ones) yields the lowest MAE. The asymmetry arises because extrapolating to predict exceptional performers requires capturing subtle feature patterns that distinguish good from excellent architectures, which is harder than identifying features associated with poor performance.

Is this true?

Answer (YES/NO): YES